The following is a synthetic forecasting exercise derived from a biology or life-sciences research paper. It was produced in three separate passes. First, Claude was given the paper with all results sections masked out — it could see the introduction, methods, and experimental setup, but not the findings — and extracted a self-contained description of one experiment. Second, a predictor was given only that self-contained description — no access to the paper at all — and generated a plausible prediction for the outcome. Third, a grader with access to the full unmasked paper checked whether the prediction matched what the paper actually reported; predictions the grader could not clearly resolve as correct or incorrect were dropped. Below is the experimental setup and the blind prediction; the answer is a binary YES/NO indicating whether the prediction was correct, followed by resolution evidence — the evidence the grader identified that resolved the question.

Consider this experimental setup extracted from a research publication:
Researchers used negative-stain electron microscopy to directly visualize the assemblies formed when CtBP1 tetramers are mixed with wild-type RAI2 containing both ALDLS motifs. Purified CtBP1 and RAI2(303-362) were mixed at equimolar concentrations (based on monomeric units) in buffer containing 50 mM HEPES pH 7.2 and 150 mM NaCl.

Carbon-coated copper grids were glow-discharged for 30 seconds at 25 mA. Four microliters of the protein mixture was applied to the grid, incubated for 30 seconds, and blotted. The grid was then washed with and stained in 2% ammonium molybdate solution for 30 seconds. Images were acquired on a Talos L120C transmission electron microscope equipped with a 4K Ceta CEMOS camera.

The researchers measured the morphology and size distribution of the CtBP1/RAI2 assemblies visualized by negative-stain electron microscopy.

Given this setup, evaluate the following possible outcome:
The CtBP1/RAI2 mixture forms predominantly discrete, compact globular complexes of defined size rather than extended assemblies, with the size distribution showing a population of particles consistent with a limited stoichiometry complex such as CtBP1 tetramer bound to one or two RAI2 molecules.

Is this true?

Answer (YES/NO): NO